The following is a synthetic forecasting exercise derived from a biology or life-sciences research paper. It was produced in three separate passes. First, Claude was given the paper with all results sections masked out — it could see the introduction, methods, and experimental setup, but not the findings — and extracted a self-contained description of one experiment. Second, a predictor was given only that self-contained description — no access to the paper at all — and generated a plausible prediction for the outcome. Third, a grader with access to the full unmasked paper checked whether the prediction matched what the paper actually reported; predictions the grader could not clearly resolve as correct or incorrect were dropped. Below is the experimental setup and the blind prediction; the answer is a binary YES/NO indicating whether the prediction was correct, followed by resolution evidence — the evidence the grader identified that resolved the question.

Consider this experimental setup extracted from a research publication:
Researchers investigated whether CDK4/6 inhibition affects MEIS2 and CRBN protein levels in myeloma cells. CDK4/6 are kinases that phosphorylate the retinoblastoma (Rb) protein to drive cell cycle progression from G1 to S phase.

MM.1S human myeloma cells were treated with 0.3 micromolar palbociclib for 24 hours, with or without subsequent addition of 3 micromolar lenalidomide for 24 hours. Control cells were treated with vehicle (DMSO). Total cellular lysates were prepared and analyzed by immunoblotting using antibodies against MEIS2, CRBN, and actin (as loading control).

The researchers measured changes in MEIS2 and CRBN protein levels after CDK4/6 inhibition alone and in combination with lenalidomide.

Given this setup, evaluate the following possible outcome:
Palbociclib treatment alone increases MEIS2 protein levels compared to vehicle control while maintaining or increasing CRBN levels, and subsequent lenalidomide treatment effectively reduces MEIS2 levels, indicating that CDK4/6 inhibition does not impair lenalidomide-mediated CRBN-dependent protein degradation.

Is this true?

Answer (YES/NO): NO